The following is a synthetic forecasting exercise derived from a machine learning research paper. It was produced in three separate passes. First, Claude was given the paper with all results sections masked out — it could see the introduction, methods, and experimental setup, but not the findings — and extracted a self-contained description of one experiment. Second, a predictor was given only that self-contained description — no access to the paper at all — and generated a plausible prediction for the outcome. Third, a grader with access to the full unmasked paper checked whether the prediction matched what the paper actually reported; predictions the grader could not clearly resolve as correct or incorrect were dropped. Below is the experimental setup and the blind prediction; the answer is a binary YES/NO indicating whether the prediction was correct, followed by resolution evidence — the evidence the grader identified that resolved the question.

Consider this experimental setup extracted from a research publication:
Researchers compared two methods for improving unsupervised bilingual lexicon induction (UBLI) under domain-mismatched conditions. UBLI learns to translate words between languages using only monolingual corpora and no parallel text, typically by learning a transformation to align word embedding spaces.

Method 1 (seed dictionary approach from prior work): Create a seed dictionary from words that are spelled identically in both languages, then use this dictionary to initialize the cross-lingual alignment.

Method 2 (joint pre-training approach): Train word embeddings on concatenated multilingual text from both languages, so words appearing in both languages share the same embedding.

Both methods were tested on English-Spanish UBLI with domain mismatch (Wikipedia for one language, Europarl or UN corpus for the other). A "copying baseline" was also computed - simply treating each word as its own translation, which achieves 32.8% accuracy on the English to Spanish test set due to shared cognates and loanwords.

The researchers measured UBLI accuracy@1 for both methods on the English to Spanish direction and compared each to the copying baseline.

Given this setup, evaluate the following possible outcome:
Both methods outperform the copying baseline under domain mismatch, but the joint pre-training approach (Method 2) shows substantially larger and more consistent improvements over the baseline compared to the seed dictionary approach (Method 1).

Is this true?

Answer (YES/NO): NO